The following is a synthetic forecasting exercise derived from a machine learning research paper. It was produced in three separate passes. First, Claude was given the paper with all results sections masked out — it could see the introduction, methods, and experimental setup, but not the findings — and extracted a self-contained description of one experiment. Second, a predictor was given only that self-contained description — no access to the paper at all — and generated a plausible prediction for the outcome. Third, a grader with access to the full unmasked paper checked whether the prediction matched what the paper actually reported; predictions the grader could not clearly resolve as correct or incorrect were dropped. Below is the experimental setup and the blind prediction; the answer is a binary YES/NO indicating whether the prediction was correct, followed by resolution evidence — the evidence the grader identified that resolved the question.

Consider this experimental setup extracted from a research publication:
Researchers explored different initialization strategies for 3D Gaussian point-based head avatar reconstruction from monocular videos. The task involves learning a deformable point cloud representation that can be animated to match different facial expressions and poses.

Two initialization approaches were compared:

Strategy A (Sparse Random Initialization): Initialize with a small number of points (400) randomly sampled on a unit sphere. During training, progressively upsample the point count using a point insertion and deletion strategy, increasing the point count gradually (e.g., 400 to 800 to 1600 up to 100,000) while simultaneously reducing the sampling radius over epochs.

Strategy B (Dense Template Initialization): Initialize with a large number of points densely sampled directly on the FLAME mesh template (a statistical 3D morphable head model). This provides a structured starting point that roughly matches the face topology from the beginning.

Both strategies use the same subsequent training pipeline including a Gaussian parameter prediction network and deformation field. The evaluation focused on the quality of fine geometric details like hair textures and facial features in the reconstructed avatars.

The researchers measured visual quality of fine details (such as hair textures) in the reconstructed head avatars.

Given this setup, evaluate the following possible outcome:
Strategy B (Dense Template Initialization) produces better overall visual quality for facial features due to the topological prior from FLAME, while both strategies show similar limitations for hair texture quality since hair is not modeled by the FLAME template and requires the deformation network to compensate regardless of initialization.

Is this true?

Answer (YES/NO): NO